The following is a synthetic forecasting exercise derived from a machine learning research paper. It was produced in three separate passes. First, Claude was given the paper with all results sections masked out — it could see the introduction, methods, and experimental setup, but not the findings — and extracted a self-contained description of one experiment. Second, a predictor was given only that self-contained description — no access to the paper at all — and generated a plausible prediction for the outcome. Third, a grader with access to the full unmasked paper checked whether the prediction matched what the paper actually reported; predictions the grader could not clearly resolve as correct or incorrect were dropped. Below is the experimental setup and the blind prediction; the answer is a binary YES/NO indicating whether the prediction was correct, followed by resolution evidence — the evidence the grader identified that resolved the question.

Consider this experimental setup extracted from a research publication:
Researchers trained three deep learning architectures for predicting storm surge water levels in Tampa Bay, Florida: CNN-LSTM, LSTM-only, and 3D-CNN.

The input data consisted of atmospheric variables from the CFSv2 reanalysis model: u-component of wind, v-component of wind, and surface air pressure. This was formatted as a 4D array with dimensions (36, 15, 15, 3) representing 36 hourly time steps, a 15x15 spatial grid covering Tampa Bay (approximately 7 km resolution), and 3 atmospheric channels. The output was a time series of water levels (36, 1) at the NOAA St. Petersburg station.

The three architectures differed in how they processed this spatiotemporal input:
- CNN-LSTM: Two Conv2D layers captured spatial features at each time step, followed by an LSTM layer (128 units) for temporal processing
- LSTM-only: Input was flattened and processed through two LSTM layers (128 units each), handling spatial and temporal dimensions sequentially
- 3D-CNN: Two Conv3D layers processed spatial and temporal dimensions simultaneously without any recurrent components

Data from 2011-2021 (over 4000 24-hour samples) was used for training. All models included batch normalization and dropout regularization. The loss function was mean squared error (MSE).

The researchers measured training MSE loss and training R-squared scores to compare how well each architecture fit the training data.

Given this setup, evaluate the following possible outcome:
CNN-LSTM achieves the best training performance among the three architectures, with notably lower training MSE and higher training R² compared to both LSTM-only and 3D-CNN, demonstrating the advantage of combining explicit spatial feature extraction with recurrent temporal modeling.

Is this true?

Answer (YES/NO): NO